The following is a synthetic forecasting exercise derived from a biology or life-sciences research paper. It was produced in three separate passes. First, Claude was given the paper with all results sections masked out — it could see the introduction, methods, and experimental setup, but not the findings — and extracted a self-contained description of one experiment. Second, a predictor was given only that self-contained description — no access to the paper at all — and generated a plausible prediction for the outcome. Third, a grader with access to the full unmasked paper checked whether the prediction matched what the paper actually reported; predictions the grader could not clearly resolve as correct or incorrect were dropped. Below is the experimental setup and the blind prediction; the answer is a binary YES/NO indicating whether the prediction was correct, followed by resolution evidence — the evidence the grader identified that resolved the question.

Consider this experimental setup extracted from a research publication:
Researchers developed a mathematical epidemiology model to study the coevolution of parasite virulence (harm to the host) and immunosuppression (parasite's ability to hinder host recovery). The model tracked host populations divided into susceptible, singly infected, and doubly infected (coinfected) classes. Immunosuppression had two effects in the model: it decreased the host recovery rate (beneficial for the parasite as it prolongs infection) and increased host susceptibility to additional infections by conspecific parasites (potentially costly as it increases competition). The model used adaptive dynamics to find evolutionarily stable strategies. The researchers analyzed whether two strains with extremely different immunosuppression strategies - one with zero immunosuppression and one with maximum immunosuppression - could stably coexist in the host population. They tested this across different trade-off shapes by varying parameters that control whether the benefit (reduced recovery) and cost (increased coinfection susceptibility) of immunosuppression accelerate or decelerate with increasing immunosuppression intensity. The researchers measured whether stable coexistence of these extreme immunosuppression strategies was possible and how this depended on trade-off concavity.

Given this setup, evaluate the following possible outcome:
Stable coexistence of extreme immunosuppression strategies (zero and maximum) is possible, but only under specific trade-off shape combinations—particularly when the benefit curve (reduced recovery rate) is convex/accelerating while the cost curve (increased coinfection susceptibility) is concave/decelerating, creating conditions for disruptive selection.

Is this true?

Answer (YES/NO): NO